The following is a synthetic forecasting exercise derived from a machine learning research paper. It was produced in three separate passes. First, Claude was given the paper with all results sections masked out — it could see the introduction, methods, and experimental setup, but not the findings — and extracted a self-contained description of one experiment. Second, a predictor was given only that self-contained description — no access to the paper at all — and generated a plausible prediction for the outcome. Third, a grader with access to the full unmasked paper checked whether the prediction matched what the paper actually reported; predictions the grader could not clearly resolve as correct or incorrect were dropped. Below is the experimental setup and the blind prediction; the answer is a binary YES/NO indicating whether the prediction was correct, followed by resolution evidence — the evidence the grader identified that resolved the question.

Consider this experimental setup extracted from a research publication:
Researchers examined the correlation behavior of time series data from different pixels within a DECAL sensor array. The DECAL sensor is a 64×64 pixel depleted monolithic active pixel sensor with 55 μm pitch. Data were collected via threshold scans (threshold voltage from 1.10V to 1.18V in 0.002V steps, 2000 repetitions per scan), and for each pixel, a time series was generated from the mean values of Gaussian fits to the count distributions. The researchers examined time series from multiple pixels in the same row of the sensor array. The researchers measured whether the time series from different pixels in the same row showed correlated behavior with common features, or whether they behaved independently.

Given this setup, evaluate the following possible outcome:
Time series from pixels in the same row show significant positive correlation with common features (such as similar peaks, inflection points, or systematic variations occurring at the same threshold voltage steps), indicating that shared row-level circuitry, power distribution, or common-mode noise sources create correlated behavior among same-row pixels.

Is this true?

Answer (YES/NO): YES